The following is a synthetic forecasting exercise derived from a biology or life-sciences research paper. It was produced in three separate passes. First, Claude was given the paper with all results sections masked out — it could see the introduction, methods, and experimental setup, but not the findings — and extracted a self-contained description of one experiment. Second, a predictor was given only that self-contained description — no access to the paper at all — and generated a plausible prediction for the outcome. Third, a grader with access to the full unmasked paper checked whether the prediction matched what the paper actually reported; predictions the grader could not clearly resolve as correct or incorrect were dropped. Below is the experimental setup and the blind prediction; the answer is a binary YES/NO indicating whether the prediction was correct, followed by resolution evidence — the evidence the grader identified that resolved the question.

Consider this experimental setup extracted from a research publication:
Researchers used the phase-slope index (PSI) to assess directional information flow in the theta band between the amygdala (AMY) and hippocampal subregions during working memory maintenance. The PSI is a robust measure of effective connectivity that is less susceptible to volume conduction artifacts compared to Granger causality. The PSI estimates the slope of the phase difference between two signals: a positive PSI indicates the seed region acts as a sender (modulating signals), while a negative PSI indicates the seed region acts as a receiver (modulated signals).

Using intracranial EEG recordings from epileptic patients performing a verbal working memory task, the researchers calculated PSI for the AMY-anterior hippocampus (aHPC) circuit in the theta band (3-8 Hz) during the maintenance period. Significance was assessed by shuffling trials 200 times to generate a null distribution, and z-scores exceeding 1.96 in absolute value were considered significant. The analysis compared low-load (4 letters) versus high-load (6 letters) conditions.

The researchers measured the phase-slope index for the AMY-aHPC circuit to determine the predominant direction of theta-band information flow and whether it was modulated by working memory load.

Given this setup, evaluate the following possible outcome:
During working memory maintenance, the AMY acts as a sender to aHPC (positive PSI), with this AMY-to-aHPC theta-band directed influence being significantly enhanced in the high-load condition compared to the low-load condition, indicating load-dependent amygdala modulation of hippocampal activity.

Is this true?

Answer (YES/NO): NO